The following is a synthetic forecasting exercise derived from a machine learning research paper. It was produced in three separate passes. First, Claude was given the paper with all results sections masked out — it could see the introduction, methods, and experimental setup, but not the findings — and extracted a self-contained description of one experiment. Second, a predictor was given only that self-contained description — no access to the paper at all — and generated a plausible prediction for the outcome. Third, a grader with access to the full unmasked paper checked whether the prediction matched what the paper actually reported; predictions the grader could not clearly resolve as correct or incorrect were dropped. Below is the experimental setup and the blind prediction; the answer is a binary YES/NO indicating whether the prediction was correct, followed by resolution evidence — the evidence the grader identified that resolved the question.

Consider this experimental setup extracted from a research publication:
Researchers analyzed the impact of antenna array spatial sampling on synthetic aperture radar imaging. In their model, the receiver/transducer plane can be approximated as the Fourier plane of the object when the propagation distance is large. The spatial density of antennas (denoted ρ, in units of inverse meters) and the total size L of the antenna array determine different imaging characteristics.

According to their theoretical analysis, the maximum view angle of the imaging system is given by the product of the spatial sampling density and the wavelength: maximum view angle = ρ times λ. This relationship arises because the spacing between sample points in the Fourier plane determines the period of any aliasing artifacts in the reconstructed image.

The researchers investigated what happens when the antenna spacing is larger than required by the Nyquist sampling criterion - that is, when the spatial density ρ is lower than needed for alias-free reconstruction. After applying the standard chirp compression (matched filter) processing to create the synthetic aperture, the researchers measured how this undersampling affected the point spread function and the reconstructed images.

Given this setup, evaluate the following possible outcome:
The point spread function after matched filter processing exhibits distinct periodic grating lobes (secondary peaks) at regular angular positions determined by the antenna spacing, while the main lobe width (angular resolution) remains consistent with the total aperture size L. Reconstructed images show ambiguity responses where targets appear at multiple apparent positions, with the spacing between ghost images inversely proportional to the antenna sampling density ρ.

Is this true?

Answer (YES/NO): NO